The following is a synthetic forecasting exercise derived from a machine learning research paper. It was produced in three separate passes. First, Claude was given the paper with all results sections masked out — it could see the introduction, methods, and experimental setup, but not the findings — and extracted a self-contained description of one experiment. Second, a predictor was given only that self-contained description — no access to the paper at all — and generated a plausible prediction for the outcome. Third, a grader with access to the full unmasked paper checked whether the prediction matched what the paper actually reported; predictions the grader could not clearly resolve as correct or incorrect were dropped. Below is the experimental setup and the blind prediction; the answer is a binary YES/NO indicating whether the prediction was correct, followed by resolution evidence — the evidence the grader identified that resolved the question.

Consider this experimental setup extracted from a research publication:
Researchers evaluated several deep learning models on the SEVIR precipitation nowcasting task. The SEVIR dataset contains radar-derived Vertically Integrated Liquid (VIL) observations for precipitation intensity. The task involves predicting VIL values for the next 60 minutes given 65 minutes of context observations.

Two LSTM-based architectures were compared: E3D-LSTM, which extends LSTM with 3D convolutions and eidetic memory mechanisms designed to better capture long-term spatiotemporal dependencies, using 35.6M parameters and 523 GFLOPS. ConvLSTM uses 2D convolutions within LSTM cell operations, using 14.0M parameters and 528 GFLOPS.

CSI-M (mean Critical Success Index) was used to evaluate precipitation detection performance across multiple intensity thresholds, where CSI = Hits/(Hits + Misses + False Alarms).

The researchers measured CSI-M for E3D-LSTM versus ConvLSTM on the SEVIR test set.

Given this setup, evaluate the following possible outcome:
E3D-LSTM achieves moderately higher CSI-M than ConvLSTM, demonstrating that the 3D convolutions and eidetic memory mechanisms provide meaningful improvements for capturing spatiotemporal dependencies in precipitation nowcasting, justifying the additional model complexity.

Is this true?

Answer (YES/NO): NO